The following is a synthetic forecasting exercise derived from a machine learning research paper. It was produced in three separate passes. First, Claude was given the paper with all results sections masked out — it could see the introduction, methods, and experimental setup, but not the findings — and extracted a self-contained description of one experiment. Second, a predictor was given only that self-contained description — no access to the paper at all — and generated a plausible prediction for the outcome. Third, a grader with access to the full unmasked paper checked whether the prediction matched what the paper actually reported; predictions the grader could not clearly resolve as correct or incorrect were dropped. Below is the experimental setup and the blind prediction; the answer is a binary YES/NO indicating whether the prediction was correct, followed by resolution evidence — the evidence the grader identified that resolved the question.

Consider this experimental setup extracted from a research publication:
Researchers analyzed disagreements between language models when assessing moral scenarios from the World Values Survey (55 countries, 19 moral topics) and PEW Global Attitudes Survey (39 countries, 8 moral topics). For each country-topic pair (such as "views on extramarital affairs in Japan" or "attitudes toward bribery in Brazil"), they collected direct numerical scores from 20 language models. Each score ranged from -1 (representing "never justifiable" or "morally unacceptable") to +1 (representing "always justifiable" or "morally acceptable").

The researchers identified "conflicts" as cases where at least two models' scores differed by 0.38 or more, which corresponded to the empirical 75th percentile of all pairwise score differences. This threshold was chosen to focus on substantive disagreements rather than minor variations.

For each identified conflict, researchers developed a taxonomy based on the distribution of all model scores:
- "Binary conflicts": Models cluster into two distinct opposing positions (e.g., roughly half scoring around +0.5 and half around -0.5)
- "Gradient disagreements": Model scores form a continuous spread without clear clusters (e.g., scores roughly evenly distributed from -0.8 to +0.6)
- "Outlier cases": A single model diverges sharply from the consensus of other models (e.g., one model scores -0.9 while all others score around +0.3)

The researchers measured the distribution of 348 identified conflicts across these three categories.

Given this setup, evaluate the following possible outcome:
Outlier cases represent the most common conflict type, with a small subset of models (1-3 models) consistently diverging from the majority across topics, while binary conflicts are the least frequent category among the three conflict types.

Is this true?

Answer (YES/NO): NO